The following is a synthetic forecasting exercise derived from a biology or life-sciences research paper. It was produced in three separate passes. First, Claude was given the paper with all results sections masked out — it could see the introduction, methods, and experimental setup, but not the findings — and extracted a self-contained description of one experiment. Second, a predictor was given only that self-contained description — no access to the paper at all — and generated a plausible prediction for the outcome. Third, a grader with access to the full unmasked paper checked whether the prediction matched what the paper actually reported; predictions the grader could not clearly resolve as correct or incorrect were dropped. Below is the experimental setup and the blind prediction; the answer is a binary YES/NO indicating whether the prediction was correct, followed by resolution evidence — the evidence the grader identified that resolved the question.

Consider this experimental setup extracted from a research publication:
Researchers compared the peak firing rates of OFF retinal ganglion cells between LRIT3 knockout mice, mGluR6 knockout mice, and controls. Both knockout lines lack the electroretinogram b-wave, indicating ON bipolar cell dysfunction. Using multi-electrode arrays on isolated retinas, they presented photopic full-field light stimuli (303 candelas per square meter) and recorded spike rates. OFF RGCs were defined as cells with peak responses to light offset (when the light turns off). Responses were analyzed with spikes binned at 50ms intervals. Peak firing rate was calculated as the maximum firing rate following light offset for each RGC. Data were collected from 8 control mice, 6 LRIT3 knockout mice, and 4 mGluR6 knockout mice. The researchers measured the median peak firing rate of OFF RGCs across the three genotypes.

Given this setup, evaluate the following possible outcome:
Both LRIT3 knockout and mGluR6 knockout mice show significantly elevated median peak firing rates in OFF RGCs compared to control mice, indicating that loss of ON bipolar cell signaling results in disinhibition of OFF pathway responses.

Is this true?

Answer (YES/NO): NO